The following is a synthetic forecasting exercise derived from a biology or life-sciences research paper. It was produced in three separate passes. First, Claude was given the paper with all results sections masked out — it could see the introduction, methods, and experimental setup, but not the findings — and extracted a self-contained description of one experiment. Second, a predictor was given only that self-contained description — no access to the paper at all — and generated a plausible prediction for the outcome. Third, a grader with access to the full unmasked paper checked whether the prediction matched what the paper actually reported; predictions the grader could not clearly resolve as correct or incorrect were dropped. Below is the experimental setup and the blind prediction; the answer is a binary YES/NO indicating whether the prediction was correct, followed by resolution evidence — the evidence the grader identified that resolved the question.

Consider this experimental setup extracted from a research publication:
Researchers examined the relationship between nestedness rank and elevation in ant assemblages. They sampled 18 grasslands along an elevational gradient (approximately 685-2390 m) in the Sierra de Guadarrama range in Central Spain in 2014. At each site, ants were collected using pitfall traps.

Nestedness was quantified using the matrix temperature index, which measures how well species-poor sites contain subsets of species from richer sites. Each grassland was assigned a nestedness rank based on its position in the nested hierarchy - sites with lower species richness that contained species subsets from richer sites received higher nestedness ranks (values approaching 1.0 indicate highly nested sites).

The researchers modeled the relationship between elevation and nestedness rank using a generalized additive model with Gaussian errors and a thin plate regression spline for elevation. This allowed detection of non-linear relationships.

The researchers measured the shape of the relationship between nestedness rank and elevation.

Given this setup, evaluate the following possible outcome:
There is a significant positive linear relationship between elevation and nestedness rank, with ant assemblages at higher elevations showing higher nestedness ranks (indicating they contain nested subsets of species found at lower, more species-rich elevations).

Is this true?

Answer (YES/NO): NO